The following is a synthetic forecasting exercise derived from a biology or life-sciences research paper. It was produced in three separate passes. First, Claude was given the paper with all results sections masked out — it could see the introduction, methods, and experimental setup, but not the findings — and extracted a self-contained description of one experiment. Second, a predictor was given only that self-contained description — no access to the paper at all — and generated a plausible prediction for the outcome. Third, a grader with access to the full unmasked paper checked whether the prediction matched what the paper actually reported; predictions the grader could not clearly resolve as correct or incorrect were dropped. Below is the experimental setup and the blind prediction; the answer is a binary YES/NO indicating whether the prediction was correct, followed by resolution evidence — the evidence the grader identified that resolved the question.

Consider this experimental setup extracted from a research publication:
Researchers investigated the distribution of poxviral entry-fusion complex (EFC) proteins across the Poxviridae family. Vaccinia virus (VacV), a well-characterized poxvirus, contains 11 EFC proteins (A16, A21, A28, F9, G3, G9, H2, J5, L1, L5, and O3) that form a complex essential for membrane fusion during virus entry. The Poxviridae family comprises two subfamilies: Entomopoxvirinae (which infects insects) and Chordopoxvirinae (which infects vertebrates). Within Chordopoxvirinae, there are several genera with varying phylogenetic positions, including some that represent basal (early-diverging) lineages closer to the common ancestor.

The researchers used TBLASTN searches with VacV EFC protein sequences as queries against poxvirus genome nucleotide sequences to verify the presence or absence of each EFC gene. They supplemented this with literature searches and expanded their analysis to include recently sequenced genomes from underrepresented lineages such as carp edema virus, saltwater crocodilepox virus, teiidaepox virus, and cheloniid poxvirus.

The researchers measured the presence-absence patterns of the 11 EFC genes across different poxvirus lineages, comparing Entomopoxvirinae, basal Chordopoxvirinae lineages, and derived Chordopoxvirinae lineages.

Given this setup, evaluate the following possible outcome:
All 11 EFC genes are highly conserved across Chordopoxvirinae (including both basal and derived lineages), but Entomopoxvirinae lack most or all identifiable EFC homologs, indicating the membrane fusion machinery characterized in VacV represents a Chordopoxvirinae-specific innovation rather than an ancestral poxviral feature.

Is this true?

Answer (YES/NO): NO